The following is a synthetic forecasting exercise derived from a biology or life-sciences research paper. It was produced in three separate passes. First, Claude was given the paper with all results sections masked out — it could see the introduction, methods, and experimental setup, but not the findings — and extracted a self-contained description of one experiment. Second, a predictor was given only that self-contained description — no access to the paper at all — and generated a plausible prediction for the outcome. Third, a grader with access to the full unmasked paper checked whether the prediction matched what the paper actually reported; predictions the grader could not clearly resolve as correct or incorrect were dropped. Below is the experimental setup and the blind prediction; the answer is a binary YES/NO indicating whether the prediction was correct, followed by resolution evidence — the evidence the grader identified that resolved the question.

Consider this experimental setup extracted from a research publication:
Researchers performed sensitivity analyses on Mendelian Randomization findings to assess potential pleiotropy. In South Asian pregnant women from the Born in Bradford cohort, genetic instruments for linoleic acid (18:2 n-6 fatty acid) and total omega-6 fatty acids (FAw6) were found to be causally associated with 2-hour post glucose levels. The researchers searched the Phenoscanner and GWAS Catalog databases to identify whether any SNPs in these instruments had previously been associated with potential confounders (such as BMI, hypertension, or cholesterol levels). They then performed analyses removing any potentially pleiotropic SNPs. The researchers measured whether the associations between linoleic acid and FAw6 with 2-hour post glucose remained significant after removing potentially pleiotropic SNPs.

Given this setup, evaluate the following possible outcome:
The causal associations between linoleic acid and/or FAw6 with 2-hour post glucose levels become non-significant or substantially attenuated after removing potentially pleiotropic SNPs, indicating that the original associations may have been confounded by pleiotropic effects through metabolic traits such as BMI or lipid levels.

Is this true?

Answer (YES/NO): YES